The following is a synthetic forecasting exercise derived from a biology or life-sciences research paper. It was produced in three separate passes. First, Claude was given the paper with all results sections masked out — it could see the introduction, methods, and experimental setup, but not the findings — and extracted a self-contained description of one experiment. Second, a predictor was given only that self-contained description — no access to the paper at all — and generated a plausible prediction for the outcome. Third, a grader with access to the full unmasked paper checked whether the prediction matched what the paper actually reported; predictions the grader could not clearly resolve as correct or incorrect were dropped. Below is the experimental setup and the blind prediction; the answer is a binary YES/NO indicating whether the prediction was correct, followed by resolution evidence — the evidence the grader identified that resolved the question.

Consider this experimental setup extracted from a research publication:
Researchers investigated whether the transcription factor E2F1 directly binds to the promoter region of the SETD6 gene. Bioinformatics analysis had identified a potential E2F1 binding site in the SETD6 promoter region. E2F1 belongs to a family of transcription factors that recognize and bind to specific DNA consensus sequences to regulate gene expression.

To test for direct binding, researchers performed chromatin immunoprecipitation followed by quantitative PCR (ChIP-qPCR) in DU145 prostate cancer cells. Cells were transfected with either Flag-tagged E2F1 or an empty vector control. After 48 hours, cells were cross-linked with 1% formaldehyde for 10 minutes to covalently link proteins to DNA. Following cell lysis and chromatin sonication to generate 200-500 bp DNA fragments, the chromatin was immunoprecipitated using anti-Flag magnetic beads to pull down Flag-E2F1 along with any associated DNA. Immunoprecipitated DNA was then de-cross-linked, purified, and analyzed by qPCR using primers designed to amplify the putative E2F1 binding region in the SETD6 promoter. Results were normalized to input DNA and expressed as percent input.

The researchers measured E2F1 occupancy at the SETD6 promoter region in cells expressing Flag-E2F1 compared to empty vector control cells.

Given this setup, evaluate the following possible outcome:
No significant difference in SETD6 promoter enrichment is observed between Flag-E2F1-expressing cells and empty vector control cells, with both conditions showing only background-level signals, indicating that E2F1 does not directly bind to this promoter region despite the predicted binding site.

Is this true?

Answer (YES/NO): NO